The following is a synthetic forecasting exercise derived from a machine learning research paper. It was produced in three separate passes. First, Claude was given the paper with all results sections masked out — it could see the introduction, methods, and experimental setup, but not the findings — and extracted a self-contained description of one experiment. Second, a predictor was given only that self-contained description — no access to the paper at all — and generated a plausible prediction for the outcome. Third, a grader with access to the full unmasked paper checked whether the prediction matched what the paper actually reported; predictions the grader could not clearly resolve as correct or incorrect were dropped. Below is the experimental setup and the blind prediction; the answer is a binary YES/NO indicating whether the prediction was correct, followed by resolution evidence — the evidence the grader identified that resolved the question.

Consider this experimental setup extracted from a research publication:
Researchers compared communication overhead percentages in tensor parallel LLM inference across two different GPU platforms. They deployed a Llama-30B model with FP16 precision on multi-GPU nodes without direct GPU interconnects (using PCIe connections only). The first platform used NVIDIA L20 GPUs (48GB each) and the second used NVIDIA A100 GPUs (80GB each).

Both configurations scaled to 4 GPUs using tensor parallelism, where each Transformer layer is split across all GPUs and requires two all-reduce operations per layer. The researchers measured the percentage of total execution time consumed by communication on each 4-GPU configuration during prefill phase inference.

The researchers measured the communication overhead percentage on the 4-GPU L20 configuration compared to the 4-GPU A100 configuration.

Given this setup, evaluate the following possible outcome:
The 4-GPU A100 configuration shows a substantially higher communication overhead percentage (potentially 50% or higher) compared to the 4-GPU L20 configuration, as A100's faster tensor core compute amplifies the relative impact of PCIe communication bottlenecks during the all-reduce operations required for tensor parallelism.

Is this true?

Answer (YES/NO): YES